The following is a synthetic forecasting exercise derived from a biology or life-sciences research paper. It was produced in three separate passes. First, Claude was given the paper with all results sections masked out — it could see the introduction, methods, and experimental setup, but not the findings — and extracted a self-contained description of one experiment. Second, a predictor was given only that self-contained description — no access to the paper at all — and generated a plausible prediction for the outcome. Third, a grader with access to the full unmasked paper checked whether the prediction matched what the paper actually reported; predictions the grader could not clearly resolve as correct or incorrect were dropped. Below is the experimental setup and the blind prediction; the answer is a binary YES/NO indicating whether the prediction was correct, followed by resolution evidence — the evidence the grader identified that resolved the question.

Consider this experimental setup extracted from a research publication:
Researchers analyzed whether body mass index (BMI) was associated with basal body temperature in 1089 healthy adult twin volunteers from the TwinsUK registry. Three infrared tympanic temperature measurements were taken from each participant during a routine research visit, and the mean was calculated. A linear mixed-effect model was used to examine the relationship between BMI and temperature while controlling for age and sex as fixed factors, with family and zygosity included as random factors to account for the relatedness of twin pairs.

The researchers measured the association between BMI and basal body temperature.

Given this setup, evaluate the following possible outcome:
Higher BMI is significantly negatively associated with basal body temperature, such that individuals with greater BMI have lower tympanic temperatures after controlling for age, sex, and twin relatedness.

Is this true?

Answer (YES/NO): NO